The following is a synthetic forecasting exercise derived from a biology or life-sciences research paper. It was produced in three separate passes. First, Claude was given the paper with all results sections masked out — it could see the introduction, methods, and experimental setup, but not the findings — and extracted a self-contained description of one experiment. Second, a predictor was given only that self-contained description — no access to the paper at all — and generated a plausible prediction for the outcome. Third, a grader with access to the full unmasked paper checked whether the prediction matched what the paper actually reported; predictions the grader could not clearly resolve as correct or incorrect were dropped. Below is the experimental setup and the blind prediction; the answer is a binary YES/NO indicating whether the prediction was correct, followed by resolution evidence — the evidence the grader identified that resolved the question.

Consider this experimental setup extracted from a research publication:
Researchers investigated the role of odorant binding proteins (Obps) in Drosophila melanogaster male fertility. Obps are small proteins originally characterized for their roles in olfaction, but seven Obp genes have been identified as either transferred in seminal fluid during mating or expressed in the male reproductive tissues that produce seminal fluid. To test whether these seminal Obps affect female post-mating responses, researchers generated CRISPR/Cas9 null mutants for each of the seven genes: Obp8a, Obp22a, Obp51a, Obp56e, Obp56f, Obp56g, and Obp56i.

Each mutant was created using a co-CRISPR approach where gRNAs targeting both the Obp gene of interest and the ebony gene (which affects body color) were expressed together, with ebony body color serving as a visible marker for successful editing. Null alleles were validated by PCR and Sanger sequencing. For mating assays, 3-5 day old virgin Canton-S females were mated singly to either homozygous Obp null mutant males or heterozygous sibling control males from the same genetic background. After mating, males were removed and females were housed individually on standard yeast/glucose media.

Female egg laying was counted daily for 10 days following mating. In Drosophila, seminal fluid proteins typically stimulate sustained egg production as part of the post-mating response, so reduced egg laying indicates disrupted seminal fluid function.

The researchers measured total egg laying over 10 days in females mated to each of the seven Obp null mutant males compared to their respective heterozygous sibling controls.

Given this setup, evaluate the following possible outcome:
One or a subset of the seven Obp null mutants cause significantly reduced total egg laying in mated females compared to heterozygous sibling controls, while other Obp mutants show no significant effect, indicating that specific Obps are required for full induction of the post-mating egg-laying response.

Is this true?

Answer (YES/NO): YES